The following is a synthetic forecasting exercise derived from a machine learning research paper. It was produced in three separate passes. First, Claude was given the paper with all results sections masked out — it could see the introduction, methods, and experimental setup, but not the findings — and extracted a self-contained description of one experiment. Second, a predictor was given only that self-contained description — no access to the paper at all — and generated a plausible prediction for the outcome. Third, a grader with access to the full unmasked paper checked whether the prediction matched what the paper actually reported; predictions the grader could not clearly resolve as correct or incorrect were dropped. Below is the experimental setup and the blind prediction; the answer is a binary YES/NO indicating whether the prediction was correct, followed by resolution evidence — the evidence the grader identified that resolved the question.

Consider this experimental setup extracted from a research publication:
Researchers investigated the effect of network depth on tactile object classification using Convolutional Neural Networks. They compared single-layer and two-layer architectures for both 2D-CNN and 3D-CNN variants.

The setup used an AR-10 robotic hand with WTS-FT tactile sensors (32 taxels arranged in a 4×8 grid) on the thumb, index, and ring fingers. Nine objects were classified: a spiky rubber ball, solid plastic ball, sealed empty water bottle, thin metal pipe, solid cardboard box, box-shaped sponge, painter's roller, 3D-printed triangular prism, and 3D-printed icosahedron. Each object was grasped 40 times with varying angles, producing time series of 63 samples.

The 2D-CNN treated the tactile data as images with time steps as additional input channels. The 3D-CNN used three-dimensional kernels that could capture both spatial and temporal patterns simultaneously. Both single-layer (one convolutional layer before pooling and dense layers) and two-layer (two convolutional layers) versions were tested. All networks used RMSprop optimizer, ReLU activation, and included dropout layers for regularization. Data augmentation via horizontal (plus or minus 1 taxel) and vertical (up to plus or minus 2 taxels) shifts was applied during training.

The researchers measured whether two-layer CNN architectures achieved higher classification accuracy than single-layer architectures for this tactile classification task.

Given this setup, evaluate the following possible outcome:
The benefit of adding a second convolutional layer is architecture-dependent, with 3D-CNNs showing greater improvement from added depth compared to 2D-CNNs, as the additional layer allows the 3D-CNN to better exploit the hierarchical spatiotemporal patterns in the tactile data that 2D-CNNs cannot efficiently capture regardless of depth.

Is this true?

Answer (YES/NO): NO